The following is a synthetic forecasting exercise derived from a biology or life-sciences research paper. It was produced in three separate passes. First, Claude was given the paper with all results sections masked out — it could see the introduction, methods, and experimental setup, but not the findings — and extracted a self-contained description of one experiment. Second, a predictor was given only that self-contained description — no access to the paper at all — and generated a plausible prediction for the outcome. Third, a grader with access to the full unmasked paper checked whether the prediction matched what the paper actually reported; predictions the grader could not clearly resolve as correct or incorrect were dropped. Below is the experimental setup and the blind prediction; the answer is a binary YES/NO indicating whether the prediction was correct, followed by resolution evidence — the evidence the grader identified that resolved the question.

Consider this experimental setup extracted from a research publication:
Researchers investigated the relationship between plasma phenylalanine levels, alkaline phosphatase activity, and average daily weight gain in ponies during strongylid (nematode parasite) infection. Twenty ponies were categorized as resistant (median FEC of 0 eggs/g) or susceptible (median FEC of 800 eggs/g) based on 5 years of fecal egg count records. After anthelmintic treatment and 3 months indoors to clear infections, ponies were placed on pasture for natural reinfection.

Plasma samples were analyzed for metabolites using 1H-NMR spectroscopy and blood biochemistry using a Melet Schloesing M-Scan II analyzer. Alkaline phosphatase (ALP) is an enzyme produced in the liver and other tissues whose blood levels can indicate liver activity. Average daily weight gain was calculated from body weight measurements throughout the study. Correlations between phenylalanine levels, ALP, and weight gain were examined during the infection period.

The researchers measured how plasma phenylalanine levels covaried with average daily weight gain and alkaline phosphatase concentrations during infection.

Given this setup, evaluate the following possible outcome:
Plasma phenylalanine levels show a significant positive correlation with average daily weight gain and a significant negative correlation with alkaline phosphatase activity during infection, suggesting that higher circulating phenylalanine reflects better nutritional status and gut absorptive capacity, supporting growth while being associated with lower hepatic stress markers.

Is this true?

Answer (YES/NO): NO